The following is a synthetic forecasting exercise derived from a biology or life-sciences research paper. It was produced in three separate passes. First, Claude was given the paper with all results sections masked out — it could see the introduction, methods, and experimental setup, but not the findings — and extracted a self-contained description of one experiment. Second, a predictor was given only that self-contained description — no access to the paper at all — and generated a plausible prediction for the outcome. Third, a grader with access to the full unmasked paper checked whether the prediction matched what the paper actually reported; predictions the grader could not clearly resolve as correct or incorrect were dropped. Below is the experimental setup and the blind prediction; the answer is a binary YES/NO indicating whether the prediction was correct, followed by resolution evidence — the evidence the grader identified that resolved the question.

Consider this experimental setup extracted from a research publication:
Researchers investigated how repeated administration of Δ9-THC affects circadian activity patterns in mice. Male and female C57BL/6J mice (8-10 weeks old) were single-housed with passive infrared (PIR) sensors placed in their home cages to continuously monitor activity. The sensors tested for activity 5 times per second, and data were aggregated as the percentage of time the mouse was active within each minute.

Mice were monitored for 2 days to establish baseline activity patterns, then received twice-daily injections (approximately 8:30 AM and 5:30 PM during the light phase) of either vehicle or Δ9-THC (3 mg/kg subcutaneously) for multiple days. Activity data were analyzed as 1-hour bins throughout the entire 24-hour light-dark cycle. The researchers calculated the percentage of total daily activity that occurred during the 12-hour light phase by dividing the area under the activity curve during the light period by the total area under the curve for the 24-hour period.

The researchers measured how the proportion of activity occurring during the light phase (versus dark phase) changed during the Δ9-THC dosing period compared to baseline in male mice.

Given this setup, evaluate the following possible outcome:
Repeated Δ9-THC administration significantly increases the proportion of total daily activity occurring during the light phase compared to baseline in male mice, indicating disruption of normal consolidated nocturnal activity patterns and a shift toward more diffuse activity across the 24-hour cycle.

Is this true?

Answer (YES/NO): NO